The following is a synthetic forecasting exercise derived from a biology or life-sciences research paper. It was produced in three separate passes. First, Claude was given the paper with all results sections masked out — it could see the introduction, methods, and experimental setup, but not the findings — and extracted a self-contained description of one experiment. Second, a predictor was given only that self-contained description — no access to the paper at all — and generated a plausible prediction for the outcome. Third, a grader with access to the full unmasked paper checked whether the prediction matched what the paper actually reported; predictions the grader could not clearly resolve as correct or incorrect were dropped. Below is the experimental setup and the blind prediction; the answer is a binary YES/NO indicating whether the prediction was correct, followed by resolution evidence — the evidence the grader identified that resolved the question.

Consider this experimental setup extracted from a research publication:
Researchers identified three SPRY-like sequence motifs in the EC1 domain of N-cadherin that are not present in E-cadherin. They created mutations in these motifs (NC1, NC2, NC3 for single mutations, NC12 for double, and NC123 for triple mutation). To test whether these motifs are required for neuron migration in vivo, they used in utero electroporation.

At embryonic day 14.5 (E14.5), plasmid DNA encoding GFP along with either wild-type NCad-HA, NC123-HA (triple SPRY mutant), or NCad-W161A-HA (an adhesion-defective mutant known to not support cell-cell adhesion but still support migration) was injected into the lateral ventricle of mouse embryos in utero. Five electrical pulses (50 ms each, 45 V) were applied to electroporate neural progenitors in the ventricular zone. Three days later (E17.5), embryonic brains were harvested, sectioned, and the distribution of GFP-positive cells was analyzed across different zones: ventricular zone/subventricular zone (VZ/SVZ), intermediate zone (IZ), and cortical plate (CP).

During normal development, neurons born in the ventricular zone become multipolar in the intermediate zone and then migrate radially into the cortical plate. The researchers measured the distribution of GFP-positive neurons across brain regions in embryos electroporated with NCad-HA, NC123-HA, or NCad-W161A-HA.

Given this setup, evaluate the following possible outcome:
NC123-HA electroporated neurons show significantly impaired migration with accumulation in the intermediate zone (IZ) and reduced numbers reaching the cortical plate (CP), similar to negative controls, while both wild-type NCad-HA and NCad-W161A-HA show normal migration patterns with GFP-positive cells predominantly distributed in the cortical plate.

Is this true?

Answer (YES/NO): NO